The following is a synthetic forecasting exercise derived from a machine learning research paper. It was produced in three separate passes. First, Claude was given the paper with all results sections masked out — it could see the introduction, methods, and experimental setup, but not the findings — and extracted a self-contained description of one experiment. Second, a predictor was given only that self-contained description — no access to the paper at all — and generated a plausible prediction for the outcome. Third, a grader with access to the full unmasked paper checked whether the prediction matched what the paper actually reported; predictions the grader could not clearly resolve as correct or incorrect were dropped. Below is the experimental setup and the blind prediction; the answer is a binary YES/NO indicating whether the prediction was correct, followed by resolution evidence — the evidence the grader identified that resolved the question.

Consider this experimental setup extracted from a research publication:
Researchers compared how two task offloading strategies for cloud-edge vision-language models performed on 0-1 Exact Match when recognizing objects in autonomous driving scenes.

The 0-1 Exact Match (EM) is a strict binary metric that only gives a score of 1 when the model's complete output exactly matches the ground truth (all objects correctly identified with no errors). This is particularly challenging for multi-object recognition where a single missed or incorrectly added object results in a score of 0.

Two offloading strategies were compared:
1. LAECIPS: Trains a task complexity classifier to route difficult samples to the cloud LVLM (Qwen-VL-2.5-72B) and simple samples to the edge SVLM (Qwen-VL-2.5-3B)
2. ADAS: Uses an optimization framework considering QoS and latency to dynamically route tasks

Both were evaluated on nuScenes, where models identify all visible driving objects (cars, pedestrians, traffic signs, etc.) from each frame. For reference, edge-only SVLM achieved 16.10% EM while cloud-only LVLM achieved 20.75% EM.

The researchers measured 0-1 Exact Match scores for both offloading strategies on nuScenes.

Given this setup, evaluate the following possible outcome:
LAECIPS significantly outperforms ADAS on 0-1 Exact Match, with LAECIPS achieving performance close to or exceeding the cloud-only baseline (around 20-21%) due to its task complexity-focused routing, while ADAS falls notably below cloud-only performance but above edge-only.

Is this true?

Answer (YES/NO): YES